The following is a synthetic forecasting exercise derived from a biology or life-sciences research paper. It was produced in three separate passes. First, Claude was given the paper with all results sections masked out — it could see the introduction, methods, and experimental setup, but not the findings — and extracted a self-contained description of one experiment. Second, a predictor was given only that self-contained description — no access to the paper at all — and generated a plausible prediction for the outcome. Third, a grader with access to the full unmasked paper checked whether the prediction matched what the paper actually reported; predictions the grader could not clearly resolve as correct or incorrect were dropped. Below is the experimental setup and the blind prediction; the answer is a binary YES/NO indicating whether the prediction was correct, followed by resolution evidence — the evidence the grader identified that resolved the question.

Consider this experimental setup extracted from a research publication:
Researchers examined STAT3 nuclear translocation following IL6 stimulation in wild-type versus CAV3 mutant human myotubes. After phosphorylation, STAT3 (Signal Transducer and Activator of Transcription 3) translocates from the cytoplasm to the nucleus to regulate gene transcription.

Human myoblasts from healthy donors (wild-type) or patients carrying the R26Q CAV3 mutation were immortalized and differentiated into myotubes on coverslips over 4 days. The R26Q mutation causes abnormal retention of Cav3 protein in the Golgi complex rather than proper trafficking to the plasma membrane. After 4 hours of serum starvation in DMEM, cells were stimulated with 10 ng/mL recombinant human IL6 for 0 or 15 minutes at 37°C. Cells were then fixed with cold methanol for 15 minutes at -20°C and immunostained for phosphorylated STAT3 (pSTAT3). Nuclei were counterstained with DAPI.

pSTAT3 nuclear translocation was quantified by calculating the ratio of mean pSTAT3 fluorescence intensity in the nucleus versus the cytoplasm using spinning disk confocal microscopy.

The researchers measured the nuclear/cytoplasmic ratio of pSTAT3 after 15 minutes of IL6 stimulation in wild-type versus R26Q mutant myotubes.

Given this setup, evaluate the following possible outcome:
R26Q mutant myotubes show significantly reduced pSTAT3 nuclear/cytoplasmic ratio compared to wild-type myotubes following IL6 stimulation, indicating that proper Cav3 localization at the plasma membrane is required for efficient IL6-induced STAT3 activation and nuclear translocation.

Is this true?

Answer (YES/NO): NO